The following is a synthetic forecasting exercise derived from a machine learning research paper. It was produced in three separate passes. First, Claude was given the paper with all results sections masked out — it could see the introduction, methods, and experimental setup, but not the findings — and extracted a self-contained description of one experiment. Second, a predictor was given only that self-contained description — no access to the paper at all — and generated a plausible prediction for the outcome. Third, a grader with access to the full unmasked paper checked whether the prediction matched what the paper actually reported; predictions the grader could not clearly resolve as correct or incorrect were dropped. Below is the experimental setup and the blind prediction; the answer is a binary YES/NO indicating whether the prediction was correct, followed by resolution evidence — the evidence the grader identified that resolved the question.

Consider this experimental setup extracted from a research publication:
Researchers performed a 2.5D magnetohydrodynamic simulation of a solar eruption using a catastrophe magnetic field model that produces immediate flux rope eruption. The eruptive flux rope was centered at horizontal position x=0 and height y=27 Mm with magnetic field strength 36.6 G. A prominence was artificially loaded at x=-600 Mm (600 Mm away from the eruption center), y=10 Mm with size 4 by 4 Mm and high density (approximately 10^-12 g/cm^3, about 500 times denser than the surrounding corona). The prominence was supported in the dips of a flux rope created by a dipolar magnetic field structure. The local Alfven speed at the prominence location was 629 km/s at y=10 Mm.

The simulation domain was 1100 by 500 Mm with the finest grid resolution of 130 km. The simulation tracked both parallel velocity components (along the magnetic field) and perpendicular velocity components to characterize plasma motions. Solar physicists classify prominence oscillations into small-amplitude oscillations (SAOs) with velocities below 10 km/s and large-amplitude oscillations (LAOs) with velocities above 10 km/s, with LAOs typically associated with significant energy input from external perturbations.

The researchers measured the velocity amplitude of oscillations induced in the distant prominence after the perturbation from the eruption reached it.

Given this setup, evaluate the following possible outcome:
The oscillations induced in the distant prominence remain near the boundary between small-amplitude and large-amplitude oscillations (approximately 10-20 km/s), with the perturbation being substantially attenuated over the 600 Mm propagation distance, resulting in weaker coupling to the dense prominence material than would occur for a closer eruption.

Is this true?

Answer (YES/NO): NO